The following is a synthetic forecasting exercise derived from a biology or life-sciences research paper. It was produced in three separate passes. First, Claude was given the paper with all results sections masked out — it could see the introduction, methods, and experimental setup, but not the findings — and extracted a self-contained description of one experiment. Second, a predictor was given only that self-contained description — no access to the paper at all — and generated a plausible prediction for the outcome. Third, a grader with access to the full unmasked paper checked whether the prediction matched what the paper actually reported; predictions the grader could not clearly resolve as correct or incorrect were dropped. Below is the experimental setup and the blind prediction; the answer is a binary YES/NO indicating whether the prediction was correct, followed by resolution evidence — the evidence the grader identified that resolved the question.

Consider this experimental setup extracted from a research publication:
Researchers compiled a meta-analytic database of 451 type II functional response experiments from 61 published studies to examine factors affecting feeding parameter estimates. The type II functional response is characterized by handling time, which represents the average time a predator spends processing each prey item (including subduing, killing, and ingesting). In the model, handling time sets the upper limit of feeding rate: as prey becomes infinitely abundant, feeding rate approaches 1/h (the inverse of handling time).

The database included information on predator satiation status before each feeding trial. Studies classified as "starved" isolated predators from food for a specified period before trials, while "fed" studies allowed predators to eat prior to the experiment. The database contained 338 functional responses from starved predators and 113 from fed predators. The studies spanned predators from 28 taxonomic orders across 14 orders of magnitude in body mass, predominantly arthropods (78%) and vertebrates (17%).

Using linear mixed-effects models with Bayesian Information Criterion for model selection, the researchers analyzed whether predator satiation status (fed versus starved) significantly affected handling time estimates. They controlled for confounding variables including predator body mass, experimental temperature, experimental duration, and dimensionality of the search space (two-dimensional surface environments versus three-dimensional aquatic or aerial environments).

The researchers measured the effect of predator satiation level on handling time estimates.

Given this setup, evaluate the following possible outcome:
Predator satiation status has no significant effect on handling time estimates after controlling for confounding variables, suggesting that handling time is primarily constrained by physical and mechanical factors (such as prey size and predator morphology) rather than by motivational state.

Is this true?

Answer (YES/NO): NO